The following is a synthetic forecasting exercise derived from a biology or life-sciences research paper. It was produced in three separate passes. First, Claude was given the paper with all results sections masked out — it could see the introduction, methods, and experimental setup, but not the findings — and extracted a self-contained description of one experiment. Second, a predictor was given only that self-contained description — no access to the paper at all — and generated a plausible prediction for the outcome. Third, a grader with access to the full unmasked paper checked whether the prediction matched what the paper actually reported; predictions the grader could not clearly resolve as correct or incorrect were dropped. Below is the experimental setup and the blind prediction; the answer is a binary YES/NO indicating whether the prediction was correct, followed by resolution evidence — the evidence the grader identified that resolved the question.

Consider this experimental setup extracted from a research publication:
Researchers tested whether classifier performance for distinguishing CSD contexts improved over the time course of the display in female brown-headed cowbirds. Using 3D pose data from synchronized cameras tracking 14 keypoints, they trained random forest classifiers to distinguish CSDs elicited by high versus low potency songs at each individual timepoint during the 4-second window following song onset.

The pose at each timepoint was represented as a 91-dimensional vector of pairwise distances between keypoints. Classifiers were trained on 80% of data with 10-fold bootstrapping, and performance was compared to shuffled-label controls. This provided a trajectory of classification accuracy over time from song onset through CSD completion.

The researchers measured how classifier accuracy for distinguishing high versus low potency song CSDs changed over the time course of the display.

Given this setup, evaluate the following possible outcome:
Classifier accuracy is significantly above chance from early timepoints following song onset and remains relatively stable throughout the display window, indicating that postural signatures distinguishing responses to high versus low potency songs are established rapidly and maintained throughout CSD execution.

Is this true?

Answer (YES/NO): NO